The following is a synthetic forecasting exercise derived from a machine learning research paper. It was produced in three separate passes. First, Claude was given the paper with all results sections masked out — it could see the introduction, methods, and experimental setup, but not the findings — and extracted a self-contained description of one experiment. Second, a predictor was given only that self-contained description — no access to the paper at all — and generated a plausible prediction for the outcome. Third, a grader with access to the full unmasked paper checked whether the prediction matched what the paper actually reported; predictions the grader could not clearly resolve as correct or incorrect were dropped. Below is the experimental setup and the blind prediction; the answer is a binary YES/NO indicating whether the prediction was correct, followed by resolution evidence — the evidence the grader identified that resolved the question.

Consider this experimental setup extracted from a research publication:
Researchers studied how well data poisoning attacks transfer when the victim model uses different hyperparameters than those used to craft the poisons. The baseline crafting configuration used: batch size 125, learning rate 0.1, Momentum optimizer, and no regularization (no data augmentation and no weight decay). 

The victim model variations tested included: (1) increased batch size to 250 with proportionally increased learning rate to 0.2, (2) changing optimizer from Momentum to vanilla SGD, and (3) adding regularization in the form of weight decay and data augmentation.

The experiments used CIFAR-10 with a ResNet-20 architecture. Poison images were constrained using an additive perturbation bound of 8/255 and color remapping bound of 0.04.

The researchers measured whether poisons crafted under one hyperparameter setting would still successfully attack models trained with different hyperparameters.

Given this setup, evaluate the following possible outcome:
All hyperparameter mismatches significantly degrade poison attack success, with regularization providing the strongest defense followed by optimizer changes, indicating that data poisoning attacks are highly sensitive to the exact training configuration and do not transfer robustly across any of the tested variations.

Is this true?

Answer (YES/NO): NO